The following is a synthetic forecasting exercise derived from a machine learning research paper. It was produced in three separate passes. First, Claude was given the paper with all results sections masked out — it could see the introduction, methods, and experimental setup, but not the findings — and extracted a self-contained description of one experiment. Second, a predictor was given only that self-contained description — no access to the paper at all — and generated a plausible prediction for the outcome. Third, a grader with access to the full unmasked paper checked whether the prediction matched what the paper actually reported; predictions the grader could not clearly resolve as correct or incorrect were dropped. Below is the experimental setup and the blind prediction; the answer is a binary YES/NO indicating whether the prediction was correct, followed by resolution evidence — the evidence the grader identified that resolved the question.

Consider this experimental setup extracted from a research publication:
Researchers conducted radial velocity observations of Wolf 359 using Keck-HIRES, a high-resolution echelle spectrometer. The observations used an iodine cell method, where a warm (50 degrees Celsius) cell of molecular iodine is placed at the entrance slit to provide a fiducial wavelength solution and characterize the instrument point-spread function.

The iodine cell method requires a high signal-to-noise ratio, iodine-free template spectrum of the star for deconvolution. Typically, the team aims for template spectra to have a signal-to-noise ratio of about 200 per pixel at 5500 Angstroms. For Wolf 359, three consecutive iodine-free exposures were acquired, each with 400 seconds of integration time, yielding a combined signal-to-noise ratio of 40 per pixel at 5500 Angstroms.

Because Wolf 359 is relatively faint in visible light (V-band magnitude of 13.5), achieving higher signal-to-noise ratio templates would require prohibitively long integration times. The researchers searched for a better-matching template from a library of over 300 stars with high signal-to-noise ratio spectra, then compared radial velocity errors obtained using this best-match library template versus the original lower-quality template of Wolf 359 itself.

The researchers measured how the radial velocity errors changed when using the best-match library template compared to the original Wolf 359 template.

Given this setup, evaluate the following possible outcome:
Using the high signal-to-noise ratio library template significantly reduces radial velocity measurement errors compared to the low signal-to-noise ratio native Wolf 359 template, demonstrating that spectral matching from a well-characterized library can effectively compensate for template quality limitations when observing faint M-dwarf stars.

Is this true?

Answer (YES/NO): NO